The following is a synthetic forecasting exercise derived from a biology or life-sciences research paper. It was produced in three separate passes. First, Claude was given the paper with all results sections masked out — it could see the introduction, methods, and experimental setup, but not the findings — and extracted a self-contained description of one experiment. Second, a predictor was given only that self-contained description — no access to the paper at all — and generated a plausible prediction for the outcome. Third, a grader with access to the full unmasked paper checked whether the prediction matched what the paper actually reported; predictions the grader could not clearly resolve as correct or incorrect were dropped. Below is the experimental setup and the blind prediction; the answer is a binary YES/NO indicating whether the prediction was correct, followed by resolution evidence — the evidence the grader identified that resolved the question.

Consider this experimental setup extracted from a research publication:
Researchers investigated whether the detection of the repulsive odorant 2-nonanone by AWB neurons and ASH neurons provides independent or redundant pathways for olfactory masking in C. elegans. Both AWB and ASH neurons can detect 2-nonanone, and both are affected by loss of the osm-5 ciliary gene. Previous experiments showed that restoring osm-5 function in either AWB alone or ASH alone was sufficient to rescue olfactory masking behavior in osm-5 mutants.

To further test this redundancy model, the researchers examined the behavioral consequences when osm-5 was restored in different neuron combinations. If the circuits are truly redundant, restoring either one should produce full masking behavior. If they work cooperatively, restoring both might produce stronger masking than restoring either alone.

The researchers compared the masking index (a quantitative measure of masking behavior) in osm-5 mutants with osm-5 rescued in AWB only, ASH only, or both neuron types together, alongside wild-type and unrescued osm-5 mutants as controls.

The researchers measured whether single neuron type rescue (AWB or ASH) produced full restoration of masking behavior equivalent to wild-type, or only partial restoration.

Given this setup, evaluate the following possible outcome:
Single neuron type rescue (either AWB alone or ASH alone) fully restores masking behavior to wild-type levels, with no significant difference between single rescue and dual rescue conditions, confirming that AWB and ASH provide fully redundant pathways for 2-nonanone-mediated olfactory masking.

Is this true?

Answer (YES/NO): NO